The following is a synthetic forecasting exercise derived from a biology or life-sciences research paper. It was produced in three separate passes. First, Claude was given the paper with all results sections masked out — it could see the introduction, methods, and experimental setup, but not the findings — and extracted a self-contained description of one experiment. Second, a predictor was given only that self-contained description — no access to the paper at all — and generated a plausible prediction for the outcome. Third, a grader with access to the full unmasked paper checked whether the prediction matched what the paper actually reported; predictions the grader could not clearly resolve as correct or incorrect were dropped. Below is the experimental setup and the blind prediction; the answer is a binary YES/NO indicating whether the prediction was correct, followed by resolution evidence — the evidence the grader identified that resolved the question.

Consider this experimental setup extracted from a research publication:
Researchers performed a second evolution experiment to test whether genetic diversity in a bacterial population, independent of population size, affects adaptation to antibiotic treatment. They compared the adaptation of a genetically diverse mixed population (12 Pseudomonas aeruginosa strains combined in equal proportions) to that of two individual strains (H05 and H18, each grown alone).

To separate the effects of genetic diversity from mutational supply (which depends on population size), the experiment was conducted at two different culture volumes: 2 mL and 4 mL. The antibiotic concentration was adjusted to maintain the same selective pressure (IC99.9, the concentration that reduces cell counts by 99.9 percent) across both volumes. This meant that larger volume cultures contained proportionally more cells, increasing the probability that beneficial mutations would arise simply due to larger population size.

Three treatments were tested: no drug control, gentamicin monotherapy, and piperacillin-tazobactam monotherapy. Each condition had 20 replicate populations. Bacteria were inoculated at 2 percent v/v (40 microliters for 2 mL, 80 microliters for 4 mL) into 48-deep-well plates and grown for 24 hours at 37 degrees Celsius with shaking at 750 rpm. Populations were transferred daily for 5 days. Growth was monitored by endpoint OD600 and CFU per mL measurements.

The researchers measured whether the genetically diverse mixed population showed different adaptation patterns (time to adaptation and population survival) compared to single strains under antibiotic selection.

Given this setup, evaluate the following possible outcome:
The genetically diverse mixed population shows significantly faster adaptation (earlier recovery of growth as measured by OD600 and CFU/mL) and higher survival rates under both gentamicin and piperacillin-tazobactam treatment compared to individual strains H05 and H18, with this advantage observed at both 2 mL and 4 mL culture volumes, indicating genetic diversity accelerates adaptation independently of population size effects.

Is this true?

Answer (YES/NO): NO